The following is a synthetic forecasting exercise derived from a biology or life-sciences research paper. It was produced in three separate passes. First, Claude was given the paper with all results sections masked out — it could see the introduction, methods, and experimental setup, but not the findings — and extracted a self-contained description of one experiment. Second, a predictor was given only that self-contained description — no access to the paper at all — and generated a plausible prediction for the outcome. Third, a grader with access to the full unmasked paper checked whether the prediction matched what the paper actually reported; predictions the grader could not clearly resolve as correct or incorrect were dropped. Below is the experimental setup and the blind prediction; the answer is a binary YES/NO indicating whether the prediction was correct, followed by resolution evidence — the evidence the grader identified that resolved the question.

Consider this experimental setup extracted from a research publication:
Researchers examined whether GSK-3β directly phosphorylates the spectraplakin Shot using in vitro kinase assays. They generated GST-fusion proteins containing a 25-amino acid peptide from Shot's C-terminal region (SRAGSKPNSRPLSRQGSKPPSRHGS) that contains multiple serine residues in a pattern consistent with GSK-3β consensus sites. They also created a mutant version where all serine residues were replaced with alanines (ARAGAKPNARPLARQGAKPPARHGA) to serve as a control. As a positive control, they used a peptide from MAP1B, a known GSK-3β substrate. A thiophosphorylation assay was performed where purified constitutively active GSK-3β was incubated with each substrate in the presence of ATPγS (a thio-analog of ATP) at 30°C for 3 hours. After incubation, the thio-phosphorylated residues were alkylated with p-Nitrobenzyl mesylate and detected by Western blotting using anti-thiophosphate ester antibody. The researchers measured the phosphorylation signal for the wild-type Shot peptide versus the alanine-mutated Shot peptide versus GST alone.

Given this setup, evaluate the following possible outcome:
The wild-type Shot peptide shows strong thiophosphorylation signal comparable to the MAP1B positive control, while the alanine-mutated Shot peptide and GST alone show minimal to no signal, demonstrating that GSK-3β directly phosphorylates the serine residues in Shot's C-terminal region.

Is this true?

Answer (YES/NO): YES